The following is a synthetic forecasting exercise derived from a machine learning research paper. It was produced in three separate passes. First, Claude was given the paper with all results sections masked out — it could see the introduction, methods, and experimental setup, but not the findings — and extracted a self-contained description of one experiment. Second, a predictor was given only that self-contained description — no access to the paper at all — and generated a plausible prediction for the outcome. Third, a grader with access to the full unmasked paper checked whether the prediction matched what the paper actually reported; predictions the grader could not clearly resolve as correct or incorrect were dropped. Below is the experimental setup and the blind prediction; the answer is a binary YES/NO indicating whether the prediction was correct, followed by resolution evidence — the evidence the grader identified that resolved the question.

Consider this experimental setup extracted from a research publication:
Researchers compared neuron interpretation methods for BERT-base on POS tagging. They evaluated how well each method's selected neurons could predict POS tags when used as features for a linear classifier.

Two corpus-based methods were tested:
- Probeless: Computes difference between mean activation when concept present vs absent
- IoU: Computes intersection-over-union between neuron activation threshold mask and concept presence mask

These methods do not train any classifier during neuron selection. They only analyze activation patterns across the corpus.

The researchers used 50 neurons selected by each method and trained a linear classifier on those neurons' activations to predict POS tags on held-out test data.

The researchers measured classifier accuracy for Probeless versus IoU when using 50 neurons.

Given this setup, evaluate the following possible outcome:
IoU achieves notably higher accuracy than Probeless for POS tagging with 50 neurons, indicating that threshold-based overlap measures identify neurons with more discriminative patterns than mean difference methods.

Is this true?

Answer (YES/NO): NO